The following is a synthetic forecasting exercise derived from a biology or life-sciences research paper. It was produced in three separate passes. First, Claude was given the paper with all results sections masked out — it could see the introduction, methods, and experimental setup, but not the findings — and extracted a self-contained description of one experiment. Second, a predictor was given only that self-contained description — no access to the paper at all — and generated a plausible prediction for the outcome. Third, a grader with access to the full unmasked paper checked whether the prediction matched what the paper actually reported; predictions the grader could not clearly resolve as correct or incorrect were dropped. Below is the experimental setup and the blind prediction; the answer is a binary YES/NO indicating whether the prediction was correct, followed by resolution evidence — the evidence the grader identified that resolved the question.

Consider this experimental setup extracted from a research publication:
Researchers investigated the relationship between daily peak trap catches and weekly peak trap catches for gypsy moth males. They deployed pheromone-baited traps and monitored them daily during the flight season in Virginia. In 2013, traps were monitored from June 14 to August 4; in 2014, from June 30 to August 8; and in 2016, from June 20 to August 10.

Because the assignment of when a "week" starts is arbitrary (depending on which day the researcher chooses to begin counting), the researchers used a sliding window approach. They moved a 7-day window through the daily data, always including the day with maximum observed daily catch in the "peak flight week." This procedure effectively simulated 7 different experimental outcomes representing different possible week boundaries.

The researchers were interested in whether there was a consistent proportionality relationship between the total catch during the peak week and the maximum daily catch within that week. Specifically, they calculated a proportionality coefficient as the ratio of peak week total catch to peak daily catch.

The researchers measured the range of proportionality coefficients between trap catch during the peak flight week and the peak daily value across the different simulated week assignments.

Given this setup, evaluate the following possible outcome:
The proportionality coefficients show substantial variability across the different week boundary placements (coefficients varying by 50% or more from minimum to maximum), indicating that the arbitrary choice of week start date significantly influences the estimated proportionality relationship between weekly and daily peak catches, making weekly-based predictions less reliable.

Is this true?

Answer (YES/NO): YES